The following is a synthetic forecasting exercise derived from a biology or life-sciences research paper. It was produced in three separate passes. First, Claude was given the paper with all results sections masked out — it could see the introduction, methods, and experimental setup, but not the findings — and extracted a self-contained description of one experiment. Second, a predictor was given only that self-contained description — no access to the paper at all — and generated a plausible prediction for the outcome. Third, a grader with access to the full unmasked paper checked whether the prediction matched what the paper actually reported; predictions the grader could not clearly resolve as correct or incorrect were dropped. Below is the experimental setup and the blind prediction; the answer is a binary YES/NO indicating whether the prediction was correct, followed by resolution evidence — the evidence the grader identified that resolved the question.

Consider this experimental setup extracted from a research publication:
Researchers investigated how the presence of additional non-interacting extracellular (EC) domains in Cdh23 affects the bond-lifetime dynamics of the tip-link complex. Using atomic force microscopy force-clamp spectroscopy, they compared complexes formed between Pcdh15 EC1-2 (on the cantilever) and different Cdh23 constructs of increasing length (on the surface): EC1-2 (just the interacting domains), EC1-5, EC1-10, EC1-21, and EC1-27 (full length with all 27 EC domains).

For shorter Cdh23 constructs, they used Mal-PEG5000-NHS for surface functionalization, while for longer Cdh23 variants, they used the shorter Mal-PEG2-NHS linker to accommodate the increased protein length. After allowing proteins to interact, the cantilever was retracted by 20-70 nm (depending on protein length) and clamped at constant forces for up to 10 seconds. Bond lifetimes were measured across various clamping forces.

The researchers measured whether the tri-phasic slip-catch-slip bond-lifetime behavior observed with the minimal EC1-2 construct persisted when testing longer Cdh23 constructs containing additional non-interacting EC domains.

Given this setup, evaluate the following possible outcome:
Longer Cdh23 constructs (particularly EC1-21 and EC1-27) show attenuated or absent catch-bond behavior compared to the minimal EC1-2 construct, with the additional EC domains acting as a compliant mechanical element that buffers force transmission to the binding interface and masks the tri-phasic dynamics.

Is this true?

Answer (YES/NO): NO